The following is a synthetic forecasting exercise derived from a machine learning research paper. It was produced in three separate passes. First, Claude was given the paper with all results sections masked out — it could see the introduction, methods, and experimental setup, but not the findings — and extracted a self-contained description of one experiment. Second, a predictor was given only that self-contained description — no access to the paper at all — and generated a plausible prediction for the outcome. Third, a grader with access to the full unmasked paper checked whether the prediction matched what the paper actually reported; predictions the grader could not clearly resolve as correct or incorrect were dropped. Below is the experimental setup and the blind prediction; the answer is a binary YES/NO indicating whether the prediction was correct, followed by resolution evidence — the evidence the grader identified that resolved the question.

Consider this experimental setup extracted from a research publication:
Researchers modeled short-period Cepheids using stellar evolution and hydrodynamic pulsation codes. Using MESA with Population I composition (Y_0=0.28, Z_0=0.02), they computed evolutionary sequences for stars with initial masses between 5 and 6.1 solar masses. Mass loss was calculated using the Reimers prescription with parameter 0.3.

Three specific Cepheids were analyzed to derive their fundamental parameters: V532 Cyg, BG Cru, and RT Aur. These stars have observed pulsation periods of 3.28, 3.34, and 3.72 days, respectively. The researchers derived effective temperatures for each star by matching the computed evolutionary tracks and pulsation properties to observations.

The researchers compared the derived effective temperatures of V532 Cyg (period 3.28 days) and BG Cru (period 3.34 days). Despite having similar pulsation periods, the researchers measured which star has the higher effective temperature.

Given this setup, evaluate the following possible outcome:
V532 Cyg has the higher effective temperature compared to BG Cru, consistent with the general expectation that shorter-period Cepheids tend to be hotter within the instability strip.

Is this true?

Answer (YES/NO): YES